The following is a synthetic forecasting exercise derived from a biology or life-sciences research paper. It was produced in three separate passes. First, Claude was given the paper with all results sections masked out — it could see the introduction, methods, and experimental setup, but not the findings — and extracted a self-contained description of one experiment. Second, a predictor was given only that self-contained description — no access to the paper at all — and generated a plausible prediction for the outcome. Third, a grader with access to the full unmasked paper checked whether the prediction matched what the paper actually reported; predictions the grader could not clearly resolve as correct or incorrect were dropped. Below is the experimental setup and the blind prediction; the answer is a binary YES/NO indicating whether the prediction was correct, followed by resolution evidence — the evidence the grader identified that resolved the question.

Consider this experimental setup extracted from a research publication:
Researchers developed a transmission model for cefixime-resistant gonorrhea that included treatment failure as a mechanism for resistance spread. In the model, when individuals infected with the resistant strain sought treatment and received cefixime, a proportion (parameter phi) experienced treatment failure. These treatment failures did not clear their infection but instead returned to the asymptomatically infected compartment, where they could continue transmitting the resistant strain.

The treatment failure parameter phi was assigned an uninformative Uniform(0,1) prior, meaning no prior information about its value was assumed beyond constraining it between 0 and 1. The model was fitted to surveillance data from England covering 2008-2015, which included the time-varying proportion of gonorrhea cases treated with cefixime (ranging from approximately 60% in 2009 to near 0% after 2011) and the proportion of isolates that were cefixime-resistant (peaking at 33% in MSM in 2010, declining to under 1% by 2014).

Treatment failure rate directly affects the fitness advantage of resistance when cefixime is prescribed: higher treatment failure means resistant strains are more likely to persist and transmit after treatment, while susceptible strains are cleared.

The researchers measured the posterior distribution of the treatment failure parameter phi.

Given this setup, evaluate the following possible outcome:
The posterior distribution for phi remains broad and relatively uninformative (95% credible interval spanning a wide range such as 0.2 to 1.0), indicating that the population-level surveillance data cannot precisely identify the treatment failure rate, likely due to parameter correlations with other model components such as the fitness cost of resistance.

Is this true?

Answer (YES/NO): NO